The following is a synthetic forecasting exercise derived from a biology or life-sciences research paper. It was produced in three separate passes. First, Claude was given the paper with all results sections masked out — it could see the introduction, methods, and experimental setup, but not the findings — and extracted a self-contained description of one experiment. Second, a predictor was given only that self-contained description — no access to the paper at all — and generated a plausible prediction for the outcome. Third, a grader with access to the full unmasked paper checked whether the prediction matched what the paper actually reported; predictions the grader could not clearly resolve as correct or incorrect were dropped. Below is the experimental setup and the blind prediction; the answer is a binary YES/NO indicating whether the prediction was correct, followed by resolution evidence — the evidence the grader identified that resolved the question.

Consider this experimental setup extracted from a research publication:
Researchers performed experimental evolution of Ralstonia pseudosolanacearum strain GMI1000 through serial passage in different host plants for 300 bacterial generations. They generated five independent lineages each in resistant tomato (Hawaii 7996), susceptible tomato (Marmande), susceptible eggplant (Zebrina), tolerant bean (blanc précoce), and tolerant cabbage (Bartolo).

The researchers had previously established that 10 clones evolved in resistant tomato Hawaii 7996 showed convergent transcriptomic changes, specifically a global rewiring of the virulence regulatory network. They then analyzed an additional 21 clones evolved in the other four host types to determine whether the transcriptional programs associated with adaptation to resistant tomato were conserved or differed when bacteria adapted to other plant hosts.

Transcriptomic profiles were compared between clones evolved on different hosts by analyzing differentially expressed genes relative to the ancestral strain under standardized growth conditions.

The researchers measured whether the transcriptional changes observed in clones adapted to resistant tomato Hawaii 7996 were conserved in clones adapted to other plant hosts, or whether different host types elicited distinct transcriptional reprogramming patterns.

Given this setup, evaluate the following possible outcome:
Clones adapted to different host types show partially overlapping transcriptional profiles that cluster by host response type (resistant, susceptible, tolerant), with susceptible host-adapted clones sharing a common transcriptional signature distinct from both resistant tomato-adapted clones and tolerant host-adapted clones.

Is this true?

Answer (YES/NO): NO